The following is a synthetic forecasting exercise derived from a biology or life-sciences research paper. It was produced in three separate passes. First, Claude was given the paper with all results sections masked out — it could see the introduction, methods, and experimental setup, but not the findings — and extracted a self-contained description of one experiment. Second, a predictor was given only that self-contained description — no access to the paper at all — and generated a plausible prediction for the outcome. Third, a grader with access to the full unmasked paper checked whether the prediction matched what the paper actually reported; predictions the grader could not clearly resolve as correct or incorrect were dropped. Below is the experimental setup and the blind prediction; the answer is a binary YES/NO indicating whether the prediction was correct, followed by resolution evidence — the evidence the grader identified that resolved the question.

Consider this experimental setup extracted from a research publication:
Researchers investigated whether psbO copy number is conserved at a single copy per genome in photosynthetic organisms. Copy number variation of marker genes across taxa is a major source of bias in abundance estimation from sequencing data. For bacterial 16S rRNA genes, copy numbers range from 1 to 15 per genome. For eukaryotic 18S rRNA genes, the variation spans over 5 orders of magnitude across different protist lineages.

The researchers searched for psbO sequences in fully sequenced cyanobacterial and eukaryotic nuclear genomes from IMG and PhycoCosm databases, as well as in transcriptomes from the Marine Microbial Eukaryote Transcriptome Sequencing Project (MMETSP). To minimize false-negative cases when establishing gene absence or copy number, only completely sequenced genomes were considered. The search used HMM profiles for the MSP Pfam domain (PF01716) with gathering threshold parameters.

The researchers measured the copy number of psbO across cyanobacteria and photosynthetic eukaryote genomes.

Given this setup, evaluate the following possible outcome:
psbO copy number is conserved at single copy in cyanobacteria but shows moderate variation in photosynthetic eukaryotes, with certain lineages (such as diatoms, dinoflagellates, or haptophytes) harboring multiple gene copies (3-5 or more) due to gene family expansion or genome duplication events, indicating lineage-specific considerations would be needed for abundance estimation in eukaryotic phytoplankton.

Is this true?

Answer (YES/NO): NO